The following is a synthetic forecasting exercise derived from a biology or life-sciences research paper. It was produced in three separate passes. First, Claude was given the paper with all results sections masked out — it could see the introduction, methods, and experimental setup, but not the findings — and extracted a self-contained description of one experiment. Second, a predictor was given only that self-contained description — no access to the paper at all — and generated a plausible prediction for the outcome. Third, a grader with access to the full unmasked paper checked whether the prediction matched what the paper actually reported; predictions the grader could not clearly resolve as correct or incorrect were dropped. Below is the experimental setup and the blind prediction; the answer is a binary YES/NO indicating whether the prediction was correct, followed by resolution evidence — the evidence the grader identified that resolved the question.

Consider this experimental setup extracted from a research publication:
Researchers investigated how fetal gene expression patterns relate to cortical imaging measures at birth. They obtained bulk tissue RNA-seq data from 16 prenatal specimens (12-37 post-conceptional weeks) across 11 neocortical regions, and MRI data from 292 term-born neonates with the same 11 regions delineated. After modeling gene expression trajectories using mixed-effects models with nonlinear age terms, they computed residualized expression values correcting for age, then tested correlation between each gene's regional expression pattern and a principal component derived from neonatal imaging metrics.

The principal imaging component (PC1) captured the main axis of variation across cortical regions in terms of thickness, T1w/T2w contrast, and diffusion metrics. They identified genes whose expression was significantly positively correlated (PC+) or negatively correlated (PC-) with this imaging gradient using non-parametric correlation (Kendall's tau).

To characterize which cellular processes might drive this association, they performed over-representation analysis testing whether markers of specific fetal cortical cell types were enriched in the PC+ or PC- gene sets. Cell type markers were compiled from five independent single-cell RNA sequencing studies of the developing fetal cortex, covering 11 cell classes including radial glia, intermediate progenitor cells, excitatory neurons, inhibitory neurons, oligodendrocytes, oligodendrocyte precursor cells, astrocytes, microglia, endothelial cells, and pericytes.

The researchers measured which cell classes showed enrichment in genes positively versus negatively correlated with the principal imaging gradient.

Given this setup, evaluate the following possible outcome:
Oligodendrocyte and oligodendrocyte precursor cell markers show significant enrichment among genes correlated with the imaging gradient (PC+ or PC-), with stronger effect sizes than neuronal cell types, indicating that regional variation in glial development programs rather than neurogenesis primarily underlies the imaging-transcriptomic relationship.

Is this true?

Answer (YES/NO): NO